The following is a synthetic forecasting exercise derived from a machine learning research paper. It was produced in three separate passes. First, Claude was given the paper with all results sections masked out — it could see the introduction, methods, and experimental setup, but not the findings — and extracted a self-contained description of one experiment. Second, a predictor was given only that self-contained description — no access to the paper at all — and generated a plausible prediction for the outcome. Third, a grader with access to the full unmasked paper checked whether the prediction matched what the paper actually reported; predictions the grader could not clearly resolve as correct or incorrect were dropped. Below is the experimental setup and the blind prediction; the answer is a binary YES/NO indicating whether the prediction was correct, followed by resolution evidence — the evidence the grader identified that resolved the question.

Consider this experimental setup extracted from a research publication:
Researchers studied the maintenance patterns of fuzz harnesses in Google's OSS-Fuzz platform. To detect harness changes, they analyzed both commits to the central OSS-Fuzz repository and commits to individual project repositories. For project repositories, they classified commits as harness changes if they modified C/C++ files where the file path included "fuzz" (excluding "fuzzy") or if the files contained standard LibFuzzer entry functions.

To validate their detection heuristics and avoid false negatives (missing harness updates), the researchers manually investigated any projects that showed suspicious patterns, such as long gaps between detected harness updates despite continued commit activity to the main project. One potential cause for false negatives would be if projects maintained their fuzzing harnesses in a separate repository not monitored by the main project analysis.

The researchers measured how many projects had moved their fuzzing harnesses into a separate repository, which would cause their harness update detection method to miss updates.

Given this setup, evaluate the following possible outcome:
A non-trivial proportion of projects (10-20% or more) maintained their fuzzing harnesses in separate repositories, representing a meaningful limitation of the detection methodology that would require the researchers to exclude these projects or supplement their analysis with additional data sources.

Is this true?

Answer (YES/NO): NO